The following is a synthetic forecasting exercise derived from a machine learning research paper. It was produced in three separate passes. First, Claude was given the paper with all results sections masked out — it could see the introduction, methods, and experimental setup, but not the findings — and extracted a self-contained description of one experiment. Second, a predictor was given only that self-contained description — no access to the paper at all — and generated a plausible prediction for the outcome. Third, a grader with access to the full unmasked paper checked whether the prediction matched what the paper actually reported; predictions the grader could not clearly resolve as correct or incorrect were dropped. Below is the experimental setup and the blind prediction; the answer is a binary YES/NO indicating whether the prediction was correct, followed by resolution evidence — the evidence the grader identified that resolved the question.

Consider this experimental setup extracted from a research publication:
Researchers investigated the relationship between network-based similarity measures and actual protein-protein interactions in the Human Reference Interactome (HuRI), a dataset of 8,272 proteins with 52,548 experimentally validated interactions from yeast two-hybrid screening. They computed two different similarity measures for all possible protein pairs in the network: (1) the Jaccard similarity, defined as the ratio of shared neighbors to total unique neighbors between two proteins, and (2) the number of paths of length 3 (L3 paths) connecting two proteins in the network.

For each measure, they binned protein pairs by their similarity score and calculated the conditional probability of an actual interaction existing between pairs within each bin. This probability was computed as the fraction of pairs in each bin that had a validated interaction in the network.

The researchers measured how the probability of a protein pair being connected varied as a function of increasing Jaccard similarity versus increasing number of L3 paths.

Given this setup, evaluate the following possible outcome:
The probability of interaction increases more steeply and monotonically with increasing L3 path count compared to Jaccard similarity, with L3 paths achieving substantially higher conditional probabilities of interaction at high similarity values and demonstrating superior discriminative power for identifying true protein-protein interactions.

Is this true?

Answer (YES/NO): YES